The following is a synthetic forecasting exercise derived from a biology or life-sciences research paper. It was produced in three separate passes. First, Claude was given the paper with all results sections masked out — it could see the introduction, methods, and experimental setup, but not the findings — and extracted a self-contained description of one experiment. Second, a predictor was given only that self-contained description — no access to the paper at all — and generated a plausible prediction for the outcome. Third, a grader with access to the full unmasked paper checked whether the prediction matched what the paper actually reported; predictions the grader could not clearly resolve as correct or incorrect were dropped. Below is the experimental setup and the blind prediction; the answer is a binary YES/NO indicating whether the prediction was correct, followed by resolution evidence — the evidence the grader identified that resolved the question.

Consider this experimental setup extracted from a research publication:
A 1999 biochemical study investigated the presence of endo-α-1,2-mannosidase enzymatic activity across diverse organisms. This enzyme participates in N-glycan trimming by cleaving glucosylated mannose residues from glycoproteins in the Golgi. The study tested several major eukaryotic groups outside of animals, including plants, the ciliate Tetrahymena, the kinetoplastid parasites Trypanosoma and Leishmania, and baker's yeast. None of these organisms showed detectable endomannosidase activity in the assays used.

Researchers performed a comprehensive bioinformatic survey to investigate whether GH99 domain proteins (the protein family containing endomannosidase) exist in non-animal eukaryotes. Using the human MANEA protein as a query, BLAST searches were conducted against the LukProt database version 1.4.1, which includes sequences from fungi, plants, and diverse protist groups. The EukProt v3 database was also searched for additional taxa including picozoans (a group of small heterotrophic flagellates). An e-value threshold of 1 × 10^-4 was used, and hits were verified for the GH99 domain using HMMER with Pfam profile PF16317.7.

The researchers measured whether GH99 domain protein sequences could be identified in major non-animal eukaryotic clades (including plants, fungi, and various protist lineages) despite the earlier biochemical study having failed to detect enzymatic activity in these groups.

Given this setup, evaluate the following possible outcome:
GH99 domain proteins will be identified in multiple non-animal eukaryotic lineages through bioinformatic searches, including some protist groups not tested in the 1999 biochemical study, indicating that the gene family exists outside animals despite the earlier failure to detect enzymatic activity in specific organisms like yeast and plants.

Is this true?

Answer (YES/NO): YES